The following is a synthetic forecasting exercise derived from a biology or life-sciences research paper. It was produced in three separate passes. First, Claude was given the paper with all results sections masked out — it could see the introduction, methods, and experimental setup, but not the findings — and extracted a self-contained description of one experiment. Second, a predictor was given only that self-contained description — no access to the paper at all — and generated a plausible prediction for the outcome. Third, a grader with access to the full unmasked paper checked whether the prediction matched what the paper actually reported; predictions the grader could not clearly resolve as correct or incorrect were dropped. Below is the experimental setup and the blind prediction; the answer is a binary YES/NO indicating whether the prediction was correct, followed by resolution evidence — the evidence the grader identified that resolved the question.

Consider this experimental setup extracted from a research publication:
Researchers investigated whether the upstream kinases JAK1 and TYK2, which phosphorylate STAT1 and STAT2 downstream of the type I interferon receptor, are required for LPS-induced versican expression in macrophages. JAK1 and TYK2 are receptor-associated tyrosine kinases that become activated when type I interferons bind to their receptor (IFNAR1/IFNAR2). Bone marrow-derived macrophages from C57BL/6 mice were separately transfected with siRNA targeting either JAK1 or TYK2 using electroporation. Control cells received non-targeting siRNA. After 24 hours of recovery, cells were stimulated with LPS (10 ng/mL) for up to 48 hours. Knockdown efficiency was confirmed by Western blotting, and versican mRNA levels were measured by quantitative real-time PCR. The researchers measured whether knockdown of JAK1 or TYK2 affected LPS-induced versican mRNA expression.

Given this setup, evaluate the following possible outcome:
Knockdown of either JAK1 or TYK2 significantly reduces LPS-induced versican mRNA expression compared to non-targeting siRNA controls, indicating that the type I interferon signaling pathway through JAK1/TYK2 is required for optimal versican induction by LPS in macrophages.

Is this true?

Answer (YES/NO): NO